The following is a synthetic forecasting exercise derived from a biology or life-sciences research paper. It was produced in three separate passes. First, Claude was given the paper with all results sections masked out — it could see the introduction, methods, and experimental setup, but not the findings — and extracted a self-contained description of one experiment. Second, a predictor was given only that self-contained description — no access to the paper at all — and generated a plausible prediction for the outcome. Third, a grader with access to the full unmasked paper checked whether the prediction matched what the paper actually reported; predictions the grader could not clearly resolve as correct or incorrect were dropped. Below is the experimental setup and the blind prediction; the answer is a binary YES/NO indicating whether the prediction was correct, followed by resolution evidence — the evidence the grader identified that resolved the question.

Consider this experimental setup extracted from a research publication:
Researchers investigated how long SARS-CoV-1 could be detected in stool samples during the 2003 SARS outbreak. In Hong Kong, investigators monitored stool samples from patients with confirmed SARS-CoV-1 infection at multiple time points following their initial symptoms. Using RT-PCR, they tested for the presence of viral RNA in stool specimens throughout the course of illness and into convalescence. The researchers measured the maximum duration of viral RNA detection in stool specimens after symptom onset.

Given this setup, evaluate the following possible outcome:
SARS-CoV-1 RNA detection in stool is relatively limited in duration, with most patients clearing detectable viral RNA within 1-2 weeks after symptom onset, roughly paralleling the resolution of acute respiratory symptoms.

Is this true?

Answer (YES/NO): NO